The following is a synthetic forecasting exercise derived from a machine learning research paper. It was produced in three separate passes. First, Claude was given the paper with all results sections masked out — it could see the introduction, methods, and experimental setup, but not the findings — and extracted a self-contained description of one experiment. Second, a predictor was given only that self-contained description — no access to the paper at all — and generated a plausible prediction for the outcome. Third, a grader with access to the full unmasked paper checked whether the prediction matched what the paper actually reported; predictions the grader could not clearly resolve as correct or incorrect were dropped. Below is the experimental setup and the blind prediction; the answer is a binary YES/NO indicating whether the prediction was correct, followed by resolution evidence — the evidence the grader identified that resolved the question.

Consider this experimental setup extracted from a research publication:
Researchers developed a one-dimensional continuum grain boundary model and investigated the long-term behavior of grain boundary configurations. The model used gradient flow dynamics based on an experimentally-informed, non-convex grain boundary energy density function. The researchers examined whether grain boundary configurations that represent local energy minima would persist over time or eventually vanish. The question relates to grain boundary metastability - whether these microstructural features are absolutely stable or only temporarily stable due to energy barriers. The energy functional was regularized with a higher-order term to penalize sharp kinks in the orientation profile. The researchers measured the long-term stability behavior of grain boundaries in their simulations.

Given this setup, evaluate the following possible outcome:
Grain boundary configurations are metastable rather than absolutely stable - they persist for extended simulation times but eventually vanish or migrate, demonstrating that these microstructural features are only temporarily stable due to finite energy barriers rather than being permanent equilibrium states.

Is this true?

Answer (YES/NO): YES